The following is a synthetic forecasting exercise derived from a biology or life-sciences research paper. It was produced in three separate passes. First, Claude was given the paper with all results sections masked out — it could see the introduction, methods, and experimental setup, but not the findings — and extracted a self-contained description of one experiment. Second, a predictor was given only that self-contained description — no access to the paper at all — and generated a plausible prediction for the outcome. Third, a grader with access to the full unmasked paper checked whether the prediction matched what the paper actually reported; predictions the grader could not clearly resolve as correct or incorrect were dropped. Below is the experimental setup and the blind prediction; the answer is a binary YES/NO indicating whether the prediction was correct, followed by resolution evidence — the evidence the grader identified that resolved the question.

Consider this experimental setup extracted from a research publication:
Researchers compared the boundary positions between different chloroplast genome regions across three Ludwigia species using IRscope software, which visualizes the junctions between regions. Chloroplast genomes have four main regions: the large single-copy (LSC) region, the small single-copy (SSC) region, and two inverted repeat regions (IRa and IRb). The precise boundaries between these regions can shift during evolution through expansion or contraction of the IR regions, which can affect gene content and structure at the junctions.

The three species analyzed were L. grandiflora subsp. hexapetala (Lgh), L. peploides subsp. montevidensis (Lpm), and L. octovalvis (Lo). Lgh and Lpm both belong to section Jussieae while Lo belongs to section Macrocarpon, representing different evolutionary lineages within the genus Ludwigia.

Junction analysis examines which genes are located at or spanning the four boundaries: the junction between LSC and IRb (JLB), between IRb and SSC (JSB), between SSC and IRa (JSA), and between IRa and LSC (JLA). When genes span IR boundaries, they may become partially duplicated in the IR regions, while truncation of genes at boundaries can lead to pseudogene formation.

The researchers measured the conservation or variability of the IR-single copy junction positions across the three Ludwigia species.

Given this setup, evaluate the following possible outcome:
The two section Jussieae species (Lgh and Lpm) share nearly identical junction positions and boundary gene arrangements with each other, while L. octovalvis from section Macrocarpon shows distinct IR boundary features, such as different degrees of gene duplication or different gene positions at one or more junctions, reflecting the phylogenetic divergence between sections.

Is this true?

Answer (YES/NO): NO